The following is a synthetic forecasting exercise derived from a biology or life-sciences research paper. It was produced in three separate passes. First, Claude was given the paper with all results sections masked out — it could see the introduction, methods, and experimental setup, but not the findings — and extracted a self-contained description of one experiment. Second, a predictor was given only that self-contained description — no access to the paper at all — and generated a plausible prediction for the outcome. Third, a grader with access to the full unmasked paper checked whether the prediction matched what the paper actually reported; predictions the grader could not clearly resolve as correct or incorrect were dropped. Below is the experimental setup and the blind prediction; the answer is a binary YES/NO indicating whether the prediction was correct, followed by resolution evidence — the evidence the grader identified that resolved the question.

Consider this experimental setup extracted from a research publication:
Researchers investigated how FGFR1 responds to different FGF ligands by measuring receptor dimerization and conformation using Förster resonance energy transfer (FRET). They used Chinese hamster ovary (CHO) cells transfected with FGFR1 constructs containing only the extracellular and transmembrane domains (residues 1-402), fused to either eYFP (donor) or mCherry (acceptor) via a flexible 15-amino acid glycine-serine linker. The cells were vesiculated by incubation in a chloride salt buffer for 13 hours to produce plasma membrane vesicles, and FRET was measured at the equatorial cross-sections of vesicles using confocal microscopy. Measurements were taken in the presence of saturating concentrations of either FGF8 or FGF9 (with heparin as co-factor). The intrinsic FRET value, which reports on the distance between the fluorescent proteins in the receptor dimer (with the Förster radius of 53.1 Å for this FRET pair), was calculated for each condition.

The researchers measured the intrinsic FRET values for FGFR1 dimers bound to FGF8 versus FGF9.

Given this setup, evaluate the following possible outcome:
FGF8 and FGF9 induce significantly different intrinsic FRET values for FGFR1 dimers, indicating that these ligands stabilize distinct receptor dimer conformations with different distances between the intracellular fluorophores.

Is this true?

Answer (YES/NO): YES